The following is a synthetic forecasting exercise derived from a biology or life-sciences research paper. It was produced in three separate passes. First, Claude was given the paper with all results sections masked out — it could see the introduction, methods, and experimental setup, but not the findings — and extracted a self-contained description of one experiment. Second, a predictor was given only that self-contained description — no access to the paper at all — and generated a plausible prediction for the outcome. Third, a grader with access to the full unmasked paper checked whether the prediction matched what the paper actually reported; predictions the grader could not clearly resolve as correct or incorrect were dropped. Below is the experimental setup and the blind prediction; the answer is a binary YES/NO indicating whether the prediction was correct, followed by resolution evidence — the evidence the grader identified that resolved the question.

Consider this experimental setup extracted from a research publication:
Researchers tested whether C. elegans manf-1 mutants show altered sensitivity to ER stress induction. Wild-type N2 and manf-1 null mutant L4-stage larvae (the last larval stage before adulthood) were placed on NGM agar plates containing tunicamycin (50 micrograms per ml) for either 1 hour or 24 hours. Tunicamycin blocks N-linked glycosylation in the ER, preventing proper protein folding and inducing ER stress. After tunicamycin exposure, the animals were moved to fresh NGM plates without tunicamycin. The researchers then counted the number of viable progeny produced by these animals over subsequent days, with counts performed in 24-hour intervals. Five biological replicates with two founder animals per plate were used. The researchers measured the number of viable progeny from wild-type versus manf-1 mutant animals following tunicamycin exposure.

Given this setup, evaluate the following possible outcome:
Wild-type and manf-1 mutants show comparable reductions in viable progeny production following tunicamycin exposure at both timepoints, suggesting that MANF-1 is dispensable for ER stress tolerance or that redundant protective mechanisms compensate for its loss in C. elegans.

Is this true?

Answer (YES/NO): NO